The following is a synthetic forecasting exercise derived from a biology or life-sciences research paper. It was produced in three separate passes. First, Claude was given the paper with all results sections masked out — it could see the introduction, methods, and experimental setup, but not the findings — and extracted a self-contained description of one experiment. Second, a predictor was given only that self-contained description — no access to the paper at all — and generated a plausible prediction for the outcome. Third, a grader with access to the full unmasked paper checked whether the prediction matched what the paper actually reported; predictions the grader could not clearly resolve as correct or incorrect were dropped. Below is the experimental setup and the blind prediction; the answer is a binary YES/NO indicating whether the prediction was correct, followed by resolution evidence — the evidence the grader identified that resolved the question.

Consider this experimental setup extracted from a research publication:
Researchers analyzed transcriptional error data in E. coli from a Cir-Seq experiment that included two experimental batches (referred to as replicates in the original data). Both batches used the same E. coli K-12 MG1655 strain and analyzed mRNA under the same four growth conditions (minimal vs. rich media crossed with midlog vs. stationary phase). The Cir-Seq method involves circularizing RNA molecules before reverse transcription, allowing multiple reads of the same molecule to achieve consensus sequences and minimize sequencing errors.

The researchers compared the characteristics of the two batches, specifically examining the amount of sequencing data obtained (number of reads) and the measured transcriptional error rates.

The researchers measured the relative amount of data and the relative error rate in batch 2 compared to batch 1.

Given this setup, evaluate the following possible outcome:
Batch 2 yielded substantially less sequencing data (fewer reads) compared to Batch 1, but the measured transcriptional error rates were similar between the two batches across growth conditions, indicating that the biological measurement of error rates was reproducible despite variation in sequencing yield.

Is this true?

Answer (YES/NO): NO